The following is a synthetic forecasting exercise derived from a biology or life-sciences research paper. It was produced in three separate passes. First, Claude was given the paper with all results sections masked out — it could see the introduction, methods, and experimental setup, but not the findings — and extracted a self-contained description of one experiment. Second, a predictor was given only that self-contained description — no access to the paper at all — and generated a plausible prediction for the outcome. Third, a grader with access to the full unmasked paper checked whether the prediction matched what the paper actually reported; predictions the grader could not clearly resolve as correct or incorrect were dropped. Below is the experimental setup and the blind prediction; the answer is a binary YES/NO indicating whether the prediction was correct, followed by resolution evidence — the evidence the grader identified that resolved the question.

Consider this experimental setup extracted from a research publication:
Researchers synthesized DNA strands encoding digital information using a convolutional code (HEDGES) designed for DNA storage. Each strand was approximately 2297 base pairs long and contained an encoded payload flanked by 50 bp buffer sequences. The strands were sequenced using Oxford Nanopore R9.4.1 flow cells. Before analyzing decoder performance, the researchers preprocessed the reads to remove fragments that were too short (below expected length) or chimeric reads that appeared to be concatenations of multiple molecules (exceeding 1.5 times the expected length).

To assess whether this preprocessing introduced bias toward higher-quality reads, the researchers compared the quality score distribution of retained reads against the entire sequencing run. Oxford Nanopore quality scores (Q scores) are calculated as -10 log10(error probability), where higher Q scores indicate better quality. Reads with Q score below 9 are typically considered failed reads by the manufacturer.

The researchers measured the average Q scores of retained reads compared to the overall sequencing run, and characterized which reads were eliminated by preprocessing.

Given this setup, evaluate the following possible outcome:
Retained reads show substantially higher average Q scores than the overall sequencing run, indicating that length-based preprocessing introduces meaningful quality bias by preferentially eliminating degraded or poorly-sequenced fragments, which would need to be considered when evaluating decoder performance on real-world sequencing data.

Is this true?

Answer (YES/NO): NO